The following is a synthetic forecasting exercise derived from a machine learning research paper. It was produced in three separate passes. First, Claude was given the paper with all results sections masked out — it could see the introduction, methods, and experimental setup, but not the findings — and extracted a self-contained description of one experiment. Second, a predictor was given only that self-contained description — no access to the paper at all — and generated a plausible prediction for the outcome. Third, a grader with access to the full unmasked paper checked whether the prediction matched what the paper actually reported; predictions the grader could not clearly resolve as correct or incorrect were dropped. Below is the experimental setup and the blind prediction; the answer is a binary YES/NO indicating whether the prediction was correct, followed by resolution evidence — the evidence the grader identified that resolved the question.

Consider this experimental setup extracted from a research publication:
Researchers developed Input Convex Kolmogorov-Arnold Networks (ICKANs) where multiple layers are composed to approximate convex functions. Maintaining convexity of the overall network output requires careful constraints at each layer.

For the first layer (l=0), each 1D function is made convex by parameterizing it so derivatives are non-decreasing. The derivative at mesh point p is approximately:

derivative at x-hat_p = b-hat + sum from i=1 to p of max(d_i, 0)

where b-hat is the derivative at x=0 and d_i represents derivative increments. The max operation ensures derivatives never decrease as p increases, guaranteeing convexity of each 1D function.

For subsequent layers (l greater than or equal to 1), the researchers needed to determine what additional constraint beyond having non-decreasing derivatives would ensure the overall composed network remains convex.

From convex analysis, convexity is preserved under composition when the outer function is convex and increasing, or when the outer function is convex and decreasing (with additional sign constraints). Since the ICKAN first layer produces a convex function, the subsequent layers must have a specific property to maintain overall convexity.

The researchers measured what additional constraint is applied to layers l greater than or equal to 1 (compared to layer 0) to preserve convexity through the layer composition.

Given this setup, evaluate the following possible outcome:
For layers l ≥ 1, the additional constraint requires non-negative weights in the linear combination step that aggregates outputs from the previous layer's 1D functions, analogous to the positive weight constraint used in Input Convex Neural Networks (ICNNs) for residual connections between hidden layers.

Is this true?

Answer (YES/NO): NO